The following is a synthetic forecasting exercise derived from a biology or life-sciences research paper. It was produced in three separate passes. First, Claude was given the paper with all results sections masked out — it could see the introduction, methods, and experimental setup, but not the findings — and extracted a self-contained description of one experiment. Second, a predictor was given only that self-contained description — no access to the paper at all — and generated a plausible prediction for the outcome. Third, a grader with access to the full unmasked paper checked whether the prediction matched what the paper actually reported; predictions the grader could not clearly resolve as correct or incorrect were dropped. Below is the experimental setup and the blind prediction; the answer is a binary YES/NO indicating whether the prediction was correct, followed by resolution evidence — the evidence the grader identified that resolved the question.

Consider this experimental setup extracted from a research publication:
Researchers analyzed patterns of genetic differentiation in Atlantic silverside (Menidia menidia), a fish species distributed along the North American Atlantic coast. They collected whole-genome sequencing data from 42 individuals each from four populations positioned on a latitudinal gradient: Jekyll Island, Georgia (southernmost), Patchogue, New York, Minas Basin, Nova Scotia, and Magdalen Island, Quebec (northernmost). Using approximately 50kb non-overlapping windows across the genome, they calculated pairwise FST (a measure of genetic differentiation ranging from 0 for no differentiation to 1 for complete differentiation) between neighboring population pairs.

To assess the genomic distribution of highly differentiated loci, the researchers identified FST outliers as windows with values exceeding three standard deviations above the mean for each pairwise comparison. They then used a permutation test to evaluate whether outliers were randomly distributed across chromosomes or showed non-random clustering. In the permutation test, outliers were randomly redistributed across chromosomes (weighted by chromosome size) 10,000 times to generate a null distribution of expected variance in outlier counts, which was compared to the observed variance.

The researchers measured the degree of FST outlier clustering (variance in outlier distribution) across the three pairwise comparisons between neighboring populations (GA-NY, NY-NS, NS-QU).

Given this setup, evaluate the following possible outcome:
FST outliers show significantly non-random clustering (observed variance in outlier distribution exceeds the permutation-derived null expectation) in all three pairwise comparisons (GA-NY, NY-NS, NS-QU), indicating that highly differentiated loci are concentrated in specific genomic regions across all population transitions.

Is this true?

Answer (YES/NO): YES